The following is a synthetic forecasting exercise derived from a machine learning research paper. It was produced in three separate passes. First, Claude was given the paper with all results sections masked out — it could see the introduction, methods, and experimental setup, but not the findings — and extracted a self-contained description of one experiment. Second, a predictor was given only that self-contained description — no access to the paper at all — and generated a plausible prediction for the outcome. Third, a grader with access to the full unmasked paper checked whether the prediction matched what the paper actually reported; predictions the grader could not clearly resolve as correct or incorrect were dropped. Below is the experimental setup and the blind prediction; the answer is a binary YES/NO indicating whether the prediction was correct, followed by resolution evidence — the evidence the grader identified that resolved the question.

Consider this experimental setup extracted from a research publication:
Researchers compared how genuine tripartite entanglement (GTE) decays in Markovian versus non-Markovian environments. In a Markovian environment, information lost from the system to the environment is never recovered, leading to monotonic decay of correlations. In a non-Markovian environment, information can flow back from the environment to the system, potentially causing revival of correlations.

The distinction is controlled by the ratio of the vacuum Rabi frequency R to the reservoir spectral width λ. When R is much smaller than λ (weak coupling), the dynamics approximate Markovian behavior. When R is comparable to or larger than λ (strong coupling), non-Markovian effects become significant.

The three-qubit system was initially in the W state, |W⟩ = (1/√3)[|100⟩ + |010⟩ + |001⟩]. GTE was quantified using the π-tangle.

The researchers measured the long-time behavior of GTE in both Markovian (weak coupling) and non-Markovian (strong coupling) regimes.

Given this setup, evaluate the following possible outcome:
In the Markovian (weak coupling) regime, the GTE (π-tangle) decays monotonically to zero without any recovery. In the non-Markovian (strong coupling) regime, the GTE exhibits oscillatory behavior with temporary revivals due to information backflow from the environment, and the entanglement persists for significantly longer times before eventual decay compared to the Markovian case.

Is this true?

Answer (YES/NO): NO